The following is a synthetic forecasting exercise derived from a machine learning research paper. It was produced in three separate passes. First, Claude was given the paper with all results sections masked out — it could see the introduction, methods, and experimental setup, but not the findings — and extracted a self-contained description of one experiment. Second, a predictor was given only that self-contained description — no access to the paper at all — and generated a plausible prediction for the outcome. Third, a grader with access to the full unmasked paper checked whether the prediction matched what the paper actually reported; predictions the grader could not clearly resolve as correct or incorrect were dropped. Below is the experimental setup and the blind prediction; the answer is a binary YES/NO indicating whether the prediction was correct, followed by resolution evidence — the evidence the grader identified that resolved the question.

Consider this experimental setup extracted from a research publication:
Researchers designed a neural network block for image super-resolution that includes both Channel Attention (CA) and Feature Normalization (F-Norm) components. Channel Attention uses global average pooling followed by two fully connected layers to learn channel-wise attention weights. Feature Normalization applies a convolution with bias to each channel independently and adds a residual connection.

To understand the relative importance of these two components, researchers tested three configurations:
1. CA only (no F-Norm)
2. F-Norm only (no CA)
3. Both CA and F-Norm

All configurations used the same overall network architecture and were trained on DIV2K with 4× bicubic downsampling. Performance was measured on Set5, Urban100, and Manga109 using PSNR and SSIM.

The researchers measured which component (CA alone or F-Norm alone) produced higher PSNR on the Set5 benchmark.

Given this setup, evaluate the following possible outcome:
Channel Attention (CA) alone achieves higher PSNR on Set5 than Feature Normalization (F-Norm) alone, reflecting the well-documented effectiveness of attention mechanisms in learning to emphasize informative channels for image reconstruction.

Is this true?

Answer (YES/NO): YES